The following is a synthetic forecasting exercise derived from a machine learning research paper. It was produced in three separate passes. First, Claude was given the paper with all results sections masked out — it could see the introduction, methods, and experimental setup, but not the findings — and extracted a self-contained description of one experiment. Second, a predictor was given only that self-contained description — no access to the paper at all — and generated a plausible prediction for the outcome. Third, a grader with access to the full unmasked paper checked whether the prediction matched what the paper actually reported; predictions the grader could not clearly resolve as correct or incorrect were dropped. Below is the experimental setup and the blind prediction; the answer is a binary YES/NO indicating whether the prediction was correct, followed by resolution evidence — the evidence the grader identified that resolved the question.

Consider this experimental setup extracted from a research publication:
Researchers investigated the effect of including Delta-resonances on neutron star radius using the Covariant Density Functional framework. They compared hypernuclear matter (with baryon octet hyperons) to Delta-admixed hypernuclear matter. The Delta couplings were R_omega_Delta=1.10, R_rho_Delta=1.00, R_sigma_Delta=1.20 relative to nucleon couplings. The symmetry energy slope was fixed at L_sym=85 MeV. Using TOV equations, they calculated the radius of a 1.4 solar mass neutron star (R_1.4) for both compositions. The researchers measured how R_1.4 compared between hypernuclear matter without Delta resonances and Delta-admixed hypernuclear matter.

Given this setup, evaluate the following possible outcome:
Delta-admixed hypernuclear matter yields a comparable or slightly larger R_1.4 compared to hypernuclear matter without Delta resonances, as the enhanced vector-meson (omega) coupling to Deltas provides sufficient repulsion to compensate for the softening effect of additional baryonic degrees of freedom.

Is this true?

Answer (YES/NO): NO